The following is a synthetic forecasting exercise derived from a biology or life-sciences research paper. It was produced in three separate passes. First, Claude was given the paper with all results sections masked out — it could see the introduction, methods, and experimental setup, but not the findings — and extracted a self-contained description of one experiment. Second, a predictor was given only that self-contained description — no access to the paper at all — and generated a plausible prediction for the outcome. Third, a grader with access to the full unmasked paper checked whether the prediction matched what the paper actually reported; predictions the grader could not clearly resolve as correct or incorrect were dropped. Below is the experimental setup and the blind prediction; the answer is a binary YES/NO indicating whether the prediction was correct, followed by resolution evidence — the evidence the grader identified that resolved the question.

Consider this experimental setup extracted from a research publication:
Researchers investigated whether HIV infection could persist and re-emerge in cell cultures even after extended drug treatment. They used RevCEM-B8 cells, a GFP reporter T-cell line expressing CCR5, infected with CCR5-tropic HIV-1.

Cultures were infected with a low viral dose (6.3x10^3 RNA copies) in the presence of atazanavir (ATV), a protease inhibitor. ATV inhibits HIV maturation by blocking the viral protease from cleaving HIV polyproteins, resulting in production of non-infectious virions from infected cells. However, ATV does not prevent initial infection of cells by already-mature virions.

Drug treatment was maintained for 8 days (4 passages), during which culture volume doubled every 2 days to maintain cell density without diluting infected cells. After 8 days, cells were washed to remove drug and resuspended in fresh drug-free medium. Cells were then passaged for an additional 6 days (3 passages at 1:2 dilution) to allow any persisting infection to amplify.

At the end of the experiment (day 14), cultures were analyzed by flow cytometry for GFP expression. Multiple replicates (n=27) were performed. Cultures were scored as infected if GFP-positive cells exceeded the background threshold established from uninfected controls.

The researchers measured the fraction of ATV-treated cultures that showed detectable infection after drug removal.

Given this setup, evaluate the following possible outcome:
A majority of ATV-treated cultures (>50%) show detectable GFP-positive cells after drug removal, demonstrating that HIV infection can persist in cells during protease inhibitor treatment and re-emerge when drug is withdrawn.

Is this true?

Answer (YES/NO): YES